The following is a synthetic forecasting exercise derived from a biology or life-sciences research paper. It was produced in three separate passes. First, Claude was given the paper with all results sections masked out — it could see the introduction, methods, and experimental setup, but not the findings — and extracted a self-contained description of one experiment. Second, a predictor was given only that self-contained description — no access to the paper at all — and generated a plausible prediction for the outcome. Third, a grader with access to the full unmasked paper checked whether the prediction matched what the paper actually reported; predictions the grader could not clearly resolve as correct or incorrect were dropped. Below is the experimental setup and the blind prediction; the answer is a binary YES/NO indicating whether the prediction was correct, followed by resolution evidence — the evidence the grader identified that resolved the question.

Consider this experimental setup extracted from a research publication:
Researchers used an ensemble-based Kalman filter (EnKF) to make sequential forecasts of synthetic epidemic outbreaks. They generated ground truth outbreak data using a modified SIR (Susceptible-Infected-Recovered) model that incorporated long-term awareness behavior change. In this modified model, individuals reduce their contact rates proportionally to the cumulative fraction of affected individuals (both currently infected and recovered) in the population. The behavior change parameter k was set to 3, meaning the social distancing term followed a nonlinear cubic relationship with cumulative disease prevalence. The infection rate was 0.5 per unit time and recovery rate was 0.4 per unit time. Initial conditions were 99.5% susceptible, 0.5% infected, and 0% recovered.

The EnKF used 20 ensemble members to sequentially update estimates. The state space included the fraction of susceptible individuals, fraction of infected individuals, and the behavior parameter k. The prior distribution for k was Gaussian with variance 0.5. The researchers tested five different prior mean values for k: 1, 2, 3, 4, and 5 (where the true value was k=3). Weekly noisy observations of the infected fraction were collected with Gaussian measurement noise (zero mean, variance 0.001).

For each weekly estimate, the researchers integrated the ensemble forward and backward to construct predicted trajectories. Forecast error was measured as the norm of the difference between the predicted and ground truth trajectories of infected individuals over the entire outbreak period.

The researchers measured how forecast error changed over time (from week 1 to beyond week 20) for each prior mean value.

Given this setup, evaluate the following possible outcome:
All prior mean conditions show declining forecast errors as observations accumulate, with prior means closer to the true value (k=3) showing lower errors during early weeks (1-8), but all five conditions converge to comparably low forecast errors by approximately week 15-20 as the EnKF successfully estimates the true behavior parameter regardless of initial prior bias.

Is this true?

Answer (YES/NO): YES